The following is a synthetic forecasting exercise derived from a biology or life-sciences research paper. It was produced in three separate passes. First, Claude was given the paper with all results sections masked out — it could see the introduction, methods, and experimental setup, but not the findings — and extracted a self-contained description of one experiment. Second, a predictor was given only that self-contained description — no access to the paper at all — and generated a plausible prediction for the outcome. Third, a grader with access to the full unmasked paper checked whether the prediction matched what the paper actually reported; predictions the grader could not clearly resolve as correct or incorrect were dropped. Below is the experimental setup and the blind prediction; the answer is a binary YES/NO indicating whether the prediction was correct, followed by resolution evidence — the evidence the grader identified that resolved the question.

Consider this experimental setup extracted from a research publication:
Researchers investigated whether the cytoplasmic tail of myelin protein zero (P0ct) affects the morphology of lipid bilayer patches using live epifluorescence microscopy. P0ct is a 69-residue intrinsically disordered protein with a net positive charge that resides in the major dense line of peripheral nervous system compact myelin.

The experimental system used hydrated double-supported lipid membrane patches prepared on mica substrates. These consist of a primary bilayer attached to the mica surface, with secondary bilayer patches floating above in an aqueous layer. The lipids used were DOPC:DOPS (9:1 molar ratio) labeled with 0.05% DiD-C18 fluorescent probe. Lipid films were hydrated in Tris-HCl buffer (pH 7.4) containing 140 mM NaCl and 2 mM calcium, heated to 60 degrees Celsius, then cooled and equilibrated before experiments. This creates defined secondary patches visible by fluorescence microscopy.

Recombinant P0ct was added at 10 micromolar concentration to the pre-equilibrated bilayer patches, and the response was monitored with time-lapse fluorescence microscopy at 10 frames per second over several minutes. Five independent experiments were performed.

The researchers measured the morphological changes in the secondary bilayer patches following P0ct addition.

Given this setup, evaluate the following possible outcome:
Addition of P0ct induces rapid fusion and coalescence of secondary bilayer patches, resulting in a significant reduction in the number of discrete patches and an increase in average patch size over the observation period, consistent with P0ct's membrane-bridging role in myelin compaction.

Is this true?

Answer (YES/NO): NO